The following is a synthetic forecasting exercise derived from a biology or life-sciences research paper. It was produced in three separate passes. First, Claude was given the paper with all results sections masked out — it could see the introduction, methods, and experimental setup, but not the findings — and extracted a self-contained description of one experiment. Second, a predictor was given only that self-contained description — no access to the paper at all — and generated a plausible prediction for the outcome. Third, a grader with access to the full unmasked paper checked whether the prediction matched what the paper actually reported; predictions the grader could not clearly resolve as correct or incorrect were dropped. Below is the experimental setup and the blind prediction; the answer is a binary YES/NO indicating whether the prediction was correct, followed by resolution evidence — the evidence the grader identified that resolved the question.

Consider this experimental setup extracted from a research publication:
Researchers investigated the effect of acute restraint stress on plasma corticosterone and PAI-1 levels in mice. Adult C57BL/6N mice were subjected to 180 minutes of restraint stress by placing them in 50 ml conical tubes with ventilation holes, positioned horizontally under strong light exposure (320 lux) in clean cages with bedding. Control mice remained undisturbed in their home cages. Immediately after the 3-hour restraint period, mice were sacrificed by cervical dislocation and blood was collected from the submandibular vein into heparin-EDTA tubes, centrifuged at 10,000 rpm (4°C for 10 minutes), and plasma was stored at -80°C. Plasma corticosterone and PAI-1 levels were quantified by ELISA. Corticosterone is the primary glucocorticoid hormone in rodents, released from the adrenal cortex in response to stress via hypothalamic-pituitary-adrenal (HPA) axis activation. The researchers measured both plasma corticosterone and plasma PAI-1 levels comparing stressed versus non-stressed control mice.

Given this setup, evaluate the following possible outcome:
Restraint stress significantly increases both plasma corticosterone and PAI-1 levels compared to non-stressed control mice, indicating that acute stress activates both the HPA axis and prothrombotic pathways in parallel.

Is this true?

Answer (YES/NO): YES